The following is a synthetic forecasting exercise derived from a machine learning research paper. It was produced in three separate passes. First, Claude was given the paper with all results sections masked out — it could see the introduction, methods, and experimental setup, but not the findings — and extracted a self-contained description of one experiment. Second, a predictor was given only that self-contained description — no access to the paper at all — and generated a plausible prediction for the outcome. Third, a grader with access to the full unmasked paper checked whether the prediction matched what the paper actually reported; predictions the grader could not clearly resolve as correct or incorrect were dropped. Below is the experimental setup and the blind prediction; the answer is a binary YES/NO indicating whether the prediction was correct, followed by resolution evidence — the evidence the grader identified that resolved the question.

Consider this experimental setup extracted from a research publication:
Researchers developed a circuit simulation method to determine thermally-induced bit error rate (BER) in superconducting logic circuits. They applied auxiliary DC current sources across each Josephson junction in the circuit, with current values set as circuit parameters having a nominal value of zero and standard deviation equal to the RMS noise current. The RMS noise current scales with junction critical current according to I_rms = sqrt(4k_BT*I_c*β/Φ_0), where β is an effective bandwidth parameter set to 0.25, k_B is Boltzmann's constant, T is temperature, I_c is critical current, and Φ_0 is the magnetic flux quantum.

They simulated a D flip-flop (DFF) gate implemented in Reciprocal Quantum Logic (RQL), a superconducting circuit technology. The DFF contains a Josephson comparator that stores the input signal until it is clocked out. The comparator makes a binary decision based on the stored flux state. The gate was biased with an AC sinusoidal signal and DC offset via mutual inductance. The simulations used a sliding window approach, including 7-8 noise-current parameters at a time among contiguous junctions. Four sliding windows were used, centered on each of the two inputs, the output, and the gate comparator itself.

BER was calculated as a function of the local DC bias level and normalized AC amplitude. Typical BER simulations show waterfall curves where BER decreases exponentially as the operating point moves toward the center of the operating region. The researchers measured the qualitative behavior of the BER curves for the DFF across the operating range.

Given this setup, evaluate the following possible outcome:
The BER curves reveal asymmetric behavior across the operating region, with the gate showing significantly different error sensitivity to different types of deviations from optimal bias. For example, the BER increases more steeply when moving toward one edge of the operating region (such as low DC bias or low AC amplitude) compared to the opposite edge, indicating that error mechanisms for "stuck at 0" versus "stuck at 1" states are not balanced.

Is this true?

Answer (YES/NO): YES